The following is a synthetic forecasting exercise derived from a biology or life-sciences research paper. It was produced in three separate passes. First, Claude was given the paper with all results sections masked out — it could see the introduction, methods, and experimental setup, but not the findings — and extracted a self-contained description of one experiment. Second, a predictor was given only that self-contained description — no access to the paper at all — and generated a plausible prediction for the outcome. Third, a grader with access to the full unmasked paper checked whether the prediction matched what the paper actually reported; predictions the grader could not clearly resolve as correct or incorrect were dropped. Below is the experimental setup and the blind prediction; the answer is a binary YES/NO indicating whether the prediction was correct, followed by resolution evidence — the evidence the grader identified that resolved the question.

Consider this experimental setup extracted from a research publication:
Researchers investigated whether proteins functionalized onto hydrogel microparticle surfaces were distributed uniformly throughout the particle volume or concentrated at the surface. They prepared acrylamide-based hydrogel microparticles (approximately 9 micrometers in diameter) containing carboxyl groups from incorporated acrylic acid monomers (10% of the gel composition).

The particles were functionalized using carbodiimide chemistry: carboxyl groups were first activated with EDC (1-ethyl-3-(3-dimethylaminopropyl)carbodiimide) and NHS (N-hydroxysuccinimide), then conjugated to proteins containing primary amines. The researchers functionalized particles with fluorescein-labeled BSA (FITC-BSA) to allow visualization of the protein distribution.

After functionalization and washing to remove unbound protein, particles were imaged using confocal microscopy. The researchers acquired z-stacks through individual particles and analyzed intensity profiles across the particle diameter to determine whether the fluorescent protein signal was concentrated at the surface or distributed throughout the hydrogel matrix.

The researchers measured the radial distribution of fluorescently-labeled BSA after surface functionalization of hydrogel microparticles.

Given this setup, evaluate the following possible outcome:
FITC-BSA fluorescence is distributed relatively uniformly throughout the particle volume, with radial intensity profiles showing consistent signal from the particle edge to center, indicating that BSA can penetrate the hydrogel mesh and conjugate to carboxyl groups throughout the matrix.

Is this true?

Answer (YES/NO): YES